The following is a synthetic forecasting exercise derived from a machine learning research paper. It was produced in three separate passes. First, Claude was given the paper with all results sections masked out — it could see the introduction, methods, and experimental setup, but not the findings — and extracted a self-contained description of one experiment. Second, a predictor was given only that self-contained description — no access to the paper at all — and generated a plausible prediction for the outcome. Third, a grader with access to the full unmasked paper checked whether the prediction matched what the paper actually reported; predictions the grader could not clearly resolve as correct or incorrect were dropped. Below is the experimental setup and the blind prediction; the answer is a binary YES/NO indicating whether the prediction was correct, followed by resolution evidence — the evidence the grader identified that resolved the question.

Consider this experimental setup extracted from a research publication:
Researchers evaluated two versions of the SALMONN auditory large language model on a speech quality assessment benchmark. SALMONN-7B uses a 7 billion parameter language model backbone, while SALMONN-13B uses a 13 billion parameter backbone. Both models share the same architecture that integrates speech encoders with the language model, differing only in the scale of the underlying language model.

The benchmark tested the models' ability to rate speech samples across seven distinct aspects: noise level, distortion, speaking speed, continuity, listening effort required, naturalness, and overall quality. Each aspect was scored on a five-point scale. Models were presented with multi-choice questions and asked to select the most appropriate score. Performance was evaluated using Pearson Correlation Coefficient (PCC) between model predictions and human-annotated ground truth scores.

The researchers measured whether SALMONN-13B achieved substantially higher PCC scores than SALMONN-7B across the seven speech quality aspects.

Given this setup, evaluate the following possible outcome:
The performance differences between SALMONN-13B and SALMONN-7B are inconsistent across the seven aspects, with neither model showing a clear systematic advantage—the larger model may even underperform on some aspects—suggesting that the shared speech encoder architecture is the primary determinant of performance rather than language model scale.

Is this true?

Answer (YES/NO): YES